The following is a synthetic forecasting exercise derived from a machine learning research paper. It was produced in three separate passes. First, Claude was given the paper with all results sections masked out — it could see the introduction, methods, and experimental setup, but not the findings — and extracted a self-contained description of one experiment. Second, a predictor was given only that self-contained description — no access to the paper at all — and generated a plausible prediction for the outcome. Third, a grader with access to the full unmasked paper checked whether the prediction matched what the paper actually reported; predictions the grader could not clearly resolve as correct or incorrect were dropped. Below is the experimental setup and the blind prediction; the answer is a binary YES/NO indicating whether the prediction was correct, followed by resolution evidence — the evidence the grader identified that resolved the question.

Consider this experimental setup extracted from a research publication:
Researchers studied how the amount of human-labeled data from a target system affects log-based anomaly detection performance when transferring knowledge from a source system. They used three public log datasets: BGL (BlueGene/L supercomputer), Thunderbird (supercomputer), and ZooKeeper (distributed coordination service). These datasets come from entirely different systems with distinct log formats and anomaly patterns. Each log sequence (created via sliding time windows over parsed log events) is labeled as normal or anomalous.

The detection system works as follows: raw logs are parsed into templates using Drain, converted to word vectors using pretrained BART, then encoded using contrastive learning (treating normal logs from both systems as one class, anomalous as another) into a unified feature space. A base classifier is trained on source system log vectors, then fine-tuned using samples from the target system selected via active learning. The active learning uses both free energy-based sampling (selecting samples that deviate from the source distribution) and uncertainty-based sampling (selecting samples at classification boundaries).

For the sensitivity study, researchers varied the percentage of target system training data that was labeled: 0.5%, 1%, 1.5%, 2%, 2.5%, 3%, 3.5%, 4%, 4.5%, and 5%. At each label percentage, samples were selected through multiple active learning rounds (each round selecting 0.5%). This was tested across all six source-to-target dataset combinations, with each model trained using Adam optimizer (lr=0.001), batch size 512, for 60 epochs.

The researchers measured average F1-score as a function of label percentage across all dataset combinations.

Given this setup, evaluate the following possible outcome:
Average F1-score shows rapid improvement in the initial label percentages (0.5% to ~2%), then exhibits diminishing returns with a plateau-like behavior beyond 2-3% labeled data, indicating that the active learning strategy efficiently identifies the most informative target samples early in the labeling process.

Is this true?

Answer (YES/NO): YES